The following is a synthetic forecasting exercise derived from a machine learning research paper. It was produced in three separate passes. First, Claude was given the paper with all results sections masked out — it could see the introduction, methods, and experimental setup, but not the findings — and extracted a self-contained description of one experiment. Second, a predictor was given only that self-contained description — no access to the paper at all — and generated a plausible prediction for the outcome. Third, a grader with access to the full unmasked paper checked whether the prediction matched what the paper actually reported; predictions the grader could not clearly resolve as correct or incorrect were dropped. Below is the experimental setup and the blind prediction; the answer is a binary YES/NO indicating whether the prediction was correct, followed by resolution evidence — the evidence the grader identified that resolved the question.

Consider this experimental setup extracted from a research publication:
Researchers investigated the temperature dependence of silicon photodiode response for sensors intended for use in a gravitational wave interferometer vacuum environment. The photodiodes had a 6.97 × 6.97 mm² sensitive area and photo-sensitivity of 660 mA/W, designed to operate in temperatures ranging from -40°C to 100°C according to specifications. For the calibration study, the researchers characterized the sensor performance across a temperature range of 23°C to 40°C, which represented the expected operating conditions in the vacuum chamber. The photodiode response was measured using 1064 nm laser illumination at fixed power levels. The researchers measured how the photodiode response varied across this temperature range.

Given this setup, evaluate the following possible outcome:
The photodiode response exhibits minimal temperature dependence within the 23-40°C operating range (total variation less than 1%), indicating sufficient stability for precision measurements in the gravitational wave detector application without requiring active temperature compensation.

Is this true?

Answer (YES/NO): YES